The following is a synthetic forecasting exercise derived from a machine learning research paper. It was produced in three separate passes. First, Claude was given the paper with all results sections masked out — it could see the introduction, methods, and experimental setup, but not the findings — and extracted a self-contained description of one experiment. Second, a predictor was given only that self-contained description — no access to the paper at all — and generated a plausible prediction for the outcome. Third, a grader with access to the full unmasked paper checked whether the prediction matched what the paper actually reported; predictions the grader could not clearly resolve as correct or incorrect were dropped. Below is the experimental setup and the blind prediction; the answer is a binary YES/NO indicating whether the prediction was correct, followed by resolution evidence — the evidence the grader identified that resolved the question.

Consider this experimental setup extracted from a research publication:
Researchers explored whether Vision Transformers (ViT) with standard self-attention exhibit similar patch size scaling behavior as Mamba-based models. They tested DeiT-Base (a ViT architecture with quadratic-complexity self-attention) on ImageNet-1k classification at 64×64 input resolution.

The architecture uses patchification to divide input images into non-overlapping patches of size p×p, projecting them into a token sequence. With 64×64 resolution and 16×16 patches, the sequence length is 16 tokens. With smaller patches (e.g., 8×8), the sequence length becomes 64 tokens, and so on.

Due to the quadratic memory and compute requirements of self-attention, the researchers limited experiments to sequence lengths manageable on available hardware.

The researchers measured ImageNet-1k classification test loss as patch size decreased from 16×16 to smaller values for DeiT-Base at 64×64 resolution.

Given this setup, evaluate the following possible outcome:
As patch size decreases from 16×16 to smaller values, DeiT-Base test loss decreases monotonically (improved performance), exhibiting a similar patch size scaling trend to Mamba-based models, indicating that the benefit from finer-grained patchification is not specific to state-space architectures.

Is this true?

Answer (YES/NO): YES